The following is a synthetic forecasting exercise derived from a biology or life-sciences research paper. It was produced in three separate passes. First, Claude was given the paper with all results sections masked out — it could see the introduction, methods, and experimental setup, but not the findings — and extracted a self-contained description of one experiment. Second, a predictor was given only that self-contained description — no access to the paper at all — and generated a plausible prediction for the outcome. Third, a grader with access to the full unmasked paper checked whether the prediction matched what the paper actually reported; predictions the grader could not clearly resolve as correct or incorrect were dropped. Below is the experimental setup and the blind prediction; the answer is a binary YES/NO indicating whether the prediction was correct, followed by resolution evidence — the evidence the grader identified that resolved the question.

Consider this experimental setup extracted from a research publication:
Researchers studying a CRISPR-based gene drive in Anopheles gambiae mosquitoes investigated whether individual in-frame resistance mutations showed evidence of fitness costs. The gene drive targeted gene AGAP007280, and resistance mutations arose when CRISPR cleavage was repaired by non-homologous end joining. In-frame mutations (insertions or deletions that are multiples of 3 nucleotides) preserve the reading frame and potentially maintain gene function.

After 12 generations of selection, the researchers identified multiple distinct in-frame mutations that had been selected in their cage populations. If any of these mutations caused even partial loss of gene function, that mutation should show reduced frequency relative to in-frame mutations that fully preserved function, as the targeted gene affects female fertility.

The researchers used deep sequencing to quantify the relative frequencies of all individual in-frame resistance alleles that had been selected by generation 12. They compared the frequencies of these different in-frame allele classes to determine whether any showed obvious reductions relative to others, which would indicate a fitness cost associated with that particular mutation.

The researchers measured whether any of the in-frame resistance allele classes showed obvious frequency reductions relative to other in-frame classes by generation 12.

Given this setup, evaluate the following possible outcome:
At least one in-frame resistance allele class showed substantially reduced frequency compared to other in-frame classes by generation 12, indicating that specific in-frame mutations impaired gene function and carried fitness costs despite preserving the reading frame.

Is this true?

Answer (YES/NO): NO